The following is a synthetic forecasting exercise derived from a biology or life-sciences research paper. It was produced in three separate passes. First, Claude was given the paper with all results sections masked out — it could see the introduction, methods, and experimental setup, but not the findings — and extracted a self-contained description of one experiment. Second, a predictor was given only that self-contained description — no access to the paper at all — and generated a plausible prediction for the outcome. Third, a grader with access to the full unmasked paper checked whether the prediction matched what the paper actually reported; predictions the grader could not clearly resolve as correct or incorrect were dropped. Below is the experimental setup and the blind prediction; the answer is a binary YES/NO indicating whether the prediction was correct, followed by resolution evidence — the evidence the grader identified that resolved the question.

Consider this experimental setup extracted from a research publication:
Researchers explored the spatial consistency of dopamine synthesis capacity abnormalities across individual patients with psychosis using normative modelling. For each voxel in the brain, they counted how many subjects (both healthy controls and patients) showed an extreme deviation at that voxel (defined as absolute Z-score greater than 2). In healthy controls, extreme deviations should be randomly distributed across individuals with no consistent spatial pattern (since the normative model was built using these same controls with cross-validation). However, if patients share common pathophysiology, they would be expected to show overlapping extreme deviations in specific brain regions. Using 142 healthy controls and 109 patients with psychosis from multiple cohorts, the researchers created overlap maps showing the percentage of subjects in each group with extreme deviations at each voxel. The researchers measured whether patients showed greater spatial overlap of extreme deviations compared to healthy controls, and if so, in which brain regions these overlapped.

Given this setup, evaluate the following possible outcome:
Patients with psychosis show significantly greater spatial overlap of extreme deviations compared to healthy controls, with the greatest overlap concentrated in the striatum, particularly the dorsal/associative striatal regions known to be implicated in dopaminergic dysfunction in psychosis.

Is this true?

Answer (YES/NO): NO